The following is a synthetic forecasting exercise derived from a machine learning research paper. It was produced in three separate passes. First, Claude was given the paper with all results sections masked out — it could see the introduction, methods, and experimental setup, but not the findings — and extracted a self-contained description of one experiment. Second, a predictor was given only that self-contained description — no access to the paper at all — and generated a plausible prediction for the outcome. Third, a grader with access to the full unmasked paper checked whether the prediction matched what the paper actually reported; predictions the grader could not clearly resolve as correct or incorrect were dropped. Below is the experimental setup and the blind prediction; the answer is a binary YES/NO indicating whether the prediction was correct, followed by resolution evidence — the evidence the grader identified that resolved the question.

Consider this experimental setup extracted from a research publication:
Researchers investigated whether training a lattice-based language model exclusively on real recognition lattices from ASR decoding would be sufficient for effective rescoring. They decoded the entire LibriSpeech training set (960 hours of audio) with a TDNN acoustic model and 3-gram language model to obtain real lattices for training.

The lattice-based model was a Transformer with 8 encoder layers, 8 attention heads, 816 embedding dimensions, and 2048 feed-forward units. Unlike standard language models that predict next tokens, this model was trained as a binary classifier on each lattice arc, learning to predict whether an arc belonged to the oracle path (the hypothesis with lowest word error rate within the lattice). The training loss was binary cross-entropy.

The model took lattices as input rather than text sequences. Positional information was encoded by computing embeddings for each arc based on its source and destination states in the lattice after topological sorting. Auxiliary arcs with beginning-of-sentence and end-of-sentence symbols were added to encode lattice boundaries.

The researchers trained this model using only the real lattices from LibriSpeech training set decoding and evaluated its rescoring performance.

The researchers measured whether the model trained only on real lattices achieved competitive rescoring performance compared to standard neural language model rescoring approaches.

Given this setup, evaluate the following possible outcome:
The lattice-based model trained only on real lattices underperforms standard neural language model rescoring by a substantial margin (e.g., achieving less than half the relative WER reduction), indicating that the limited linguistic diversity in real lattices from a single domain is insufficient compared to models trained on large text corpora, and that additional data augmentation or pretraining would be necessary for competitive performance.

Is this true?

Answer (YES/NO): YES